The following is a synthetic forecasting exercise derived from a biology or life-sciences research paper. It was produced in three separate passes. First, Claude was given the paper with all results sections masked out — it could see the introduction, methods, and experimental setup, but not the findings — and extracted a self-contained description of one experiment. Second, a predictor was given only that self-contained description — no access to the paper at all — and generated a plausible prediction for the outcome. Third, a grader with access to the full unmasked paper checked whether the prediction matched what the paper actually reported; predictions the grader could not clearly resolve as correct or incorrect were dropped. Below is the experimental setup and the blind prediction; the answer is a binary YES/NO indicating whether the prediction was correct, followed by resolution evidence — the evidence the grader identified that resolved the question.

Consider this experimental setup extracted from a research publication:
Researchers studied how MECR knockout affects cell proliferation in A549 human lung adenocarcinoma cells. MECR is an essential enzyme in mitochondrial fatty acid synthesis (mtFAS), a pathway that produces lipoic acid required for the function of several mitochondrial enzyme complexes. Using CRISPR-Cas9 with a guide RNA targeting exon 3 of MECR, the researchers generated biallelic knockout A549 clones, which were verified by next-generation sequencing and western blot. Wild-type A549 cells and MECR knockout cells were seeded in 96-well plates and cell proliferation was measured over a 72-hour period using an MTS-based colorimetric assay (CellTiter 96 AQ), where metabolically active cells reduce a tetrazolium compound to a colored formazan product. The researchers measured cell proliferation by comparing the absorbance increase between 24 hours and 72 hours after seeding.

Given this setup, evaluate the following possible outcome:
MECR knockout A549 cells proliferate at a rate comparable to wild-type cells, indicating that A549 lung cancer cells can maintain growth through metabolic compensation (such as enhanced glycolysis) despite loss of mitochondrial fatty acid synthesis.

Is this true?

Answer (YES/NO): NO